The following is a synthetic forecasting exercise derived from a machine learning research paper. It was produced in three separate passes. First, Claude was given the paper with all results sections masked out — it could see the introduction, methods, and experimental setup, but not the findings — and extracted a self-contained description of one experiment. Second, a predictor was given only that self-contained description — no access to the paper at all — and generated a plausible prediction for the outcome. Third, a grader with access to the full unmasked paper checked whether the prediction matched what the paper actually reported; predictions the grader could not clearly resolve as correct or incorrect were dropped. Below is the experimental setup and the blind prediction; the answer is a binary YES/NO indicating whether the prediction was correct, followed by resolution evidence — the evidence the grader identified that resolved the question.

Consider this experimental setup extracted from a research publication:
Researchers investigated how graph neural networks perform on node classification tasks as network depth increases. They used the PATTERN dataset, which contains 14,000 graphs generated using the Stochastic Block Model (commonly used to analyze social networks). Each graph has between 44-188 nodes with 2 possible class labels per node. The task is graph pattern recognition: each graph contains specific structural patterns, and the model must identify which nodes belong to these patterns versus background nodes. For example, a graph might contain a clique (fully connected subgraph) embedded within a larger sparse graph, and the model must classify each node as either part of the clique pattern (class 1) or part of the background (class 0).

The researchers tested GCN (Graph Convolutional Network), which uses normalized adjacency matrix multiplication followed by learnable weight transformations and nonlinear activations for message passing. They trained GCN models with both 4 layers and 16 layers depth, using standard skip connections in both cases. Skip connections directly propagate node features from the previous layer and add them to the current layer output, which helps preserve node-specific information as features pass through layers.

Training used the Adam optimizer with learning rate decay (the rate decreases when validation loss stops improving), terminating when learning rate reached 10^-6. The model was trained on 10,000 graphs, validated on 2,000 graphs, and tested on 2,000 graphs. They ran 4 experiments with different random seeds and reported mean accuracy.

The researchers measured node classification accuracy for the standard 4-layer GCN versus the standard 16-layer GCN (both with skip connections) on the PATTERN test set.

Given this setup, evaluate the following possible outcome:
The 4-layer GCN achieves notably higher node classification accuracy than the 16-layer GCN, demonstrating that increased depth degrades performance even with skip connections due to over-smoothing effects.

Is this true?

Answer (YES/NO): NO